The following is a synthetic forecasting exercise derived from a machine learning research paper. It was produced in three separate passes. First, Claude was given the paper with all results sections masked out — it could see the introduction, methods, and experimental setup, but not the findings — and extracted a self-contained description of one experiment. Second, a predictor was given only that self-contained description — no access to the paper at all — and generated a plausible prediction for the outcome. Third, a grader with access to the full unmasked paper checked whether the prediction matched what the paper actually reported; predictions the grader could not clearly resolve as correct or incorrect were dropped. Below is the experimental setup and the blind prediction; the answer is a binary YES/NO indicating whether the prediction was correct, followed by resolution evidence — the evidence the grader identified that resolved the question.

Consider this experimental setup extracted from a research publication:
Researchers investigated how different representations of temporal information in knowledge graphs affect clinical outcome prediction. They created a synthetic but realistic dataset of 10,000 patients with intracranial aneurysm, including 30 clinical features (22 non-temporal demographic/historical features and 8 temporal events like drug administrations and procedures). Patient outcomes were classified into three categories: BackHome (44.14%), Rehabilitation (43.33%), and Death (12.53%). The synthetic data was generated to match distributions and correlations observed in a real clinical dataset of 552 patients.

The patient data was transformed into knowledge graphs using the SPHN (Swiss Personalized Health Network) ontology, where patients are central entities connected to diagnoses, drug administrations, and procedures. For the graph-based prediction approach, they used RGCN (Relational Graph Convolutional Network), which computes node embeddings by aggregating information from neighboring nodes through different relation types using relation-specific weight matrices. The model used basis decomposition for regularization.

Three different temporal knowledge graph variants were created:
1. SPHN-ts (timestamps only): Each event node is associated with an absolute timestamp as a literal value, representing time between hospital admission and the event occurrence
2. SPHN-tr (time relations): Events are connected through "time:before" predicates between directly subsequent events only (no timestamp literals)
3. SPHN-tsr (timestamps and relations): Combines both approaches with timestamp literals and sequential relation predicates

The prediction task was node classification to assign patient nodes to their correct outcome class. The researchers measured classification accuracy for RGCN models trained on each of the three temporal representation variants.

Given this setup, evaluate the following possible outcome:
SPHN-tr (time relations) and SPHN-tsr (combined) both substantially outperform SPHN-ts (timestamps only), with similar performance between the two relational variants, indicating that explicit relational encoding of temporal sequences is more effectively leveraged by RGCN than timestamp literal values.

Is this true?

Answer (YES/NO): NO